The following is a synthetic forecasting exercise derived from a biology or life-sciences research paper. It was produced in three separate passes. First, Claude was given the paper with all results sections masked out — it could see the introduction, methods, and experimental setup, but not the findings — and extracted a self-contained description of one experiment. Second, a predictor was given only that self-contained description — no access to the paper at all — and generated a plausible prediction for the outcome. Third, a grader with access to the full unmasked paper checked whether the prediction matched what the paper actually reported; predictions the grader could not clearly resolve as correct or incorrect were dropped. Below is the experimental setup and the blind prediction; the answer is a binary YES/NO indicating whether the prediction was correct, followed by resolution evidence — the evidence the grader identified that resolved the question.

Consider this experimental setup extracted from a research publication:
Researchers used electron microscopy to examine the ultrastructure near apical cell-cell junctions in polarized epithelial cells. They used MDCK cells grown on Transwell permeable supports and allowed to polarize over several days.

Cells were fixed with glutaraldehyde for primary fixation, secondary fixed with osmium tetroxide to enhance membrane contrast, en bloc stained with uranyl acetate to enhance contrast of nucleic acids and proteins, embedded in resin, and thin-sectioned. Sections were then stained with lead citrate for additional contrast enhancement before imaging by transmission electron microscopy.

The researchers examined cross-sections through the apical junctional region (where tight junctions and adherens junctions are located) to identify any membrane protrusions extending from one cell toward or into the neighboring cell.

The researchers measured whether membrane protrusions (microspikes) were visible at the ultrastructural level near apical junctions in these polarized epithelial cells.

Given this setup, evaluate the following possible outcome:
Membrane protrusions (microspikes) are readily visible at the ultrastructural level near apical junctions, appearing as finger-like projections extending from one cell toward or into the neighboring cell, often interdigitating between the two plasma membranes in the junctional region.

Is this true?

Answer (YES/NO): YES